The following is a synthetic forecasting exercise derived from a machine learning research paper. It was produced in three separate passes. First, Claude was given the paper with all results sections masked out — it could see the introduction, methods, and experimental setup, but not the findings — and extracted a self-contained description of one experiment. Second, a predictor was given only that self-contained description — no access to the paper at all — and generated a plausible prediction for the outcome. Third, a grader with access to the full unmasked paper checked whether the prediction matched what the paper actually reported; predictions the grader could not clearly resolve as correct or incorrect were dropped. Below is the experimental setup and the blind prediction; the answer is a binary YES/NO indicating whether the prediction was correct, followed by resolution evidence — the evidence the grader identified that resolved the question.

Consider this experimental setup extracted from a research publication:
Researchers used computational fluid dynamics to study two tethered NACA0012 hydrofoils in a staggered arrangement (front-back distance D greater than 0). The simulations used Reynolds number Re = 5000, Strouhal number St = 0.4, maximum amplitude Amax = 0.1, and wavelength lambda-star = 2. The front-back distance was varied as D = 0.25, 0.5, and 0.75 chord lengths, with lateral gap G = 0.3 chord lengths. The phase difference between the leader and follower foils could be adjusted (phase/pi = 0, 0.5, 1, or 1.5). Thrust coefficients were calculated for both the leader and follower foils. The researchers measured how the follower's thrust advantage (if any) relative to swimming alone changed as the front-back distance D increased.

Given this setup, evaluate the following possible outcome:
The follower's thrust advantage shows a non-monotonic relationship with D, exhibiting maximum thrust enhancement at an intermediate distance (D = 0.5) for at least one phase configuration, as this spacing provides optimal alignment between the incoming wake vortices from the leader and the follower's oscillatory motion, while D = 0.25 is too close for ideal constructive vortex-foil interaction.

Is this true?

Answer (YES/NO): NO